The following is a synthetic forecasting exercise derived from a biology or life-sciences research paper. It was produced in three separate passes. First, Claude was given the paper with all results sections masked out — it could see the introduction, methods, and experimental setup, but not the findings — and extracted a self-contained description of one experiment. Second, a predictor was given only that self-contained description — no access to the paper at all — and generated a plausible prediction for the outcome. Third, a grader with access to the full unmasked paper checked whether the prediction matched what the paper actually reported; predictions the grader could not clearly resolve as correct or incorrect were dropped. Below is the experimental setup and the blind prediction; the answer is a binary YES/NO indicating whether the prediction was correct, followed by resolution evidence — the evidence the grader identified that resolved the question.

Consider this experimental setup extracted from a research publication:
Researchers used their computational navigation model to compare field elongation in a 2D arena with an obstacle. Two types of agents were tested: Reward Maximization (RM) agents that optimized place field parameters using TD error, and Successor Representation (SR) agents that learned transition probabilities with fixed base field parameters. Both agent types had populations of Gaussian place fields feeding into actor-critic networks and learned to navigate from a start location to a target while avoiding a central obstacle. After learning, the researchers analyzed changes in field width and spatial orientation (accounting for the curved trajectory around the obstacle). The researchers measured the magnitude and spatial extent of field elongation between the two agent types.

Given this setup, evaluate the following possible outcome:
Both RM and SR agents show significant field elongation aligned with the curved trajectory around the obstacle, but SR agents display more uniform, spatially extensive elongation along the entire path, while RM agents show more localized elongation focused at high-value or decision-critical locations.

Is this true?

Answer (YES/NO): NO